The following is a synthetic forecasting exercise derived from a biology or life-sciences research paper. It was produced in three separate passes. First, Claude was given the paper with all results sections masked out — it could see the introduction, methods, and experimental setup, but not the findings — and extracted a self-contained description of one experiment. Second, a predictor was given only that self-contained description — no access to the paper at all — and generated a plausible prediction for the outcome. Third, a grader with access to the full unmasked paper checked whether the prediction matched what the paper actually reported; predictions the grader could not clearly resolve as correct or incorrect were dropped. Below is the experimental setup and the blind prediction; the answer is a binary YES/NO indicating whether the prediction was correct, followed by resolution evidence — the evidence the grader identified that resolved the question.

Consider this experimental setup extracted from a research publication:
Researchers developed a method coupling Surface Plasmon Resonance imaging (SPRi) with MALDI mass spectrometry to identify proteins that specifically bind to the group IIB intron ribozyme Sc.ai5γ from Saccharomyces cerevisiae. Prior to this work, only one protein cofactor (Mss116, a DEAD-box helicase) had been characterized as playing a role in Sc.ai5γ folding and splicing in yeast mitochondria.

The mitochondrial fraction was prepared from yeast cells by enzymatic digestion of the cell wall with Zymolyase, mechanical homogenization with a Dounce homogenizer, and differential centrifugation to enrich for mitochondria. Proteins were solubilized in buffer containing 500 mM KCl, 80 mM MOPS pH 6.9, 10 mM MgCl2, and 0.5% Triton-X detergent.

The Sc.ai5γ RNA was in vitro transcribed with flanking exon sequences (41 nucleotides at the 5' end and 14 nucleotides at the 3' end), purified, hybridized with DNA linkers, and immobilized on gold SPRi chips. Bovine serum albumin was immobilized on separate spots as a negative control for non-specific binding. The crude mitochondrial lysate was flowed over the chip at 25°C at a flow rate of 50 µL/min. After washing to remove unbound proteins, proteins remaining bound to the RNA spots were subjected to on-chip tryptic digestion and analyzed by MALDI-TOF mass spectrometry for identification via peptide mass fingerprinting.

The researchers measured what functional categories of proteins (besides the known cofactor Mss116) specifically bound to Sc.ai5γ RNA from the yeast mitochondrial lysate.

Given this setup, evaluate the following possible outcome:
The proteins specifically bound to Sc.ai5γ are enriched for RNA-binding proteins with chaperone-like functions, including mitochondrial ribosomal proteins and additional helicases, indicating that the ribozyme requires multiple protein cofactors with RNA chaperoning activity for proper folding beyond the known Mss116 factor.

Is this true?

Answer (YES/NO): NO